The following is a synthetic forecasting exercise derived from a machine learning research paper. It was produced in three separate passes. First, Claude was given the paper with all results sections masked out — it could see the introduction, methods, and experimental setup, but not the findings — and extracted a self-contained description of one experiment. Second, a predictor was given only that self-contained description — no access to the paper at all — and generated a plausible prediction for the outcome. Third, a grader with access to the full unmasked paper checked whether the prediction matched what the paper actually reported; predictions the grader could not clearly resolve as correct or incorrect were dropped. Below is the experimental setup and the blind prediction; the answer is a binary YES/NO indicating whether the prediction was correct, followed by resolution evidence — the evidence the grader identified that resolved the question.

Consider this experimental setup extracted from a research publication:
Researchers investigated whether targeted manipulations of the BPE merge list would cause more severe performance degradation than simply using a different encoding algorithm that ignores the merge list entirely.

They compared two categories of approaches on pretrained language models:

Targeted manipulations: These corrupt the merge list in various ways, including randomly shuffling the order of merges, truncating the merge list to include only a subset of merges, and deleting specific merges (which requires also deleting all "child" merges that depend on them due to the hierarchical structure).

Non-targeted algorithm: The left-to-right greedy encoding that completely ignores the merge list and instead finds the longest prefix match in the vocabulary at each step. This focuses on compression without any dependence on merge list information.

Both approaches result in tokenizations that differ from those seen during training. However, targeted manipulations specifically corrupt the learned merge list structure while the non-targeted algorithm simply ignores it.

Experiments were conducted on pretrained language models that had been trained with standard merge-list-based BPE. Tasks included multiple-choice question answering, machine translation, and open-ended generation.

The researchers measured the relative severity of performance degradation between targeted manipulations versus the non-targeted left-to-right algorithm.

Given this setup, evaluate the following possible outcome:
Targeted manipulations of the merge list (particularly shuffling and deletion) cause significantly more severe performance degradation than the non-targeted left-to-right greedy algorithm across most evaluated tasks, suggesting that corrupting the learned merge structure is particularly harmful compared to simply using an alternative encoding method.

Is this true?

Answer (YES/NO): YES